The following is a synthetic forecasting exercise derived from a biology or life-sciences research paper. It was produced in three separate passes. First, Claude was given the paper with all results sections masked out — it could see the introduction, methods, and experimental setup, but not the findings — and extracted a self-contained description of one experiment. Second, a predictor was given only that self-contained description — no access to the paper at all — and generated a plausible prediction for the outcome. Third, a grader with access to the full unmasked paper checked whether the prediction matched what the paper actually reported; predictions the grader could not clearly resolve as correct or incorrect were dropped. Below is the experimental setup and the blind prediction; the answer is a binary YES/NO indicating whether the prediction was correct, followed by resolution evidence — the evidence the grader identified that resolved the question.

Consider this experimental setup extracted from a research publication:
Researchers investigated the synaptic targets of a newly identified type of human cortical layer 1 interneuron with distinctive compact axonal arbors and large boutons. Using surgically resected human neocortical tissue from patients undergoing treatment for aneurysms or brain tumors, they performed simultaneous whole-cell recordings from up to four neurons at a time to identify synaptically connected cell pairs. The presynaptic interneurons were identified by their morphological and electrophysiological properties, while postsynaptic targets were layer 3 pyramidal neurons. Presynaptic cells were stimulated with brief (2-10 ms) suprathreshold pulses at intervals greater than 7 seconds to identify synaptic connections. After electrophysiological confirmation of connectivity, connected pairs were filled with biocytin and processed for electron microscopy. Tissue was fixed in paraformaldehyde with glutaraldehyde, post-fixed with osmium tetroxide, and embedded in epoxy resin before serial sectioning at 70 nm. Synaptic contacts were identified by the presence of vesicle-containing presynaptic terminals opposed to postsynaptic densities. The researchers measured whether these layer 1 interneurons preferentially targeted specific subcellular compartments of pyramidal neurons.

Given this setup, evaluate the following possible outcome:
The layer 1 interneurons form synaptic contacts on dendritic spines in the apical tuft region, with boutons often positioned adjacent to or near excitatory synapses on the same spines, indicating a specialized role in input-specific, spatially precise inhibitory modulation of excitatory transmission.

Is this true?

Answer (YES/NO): NO